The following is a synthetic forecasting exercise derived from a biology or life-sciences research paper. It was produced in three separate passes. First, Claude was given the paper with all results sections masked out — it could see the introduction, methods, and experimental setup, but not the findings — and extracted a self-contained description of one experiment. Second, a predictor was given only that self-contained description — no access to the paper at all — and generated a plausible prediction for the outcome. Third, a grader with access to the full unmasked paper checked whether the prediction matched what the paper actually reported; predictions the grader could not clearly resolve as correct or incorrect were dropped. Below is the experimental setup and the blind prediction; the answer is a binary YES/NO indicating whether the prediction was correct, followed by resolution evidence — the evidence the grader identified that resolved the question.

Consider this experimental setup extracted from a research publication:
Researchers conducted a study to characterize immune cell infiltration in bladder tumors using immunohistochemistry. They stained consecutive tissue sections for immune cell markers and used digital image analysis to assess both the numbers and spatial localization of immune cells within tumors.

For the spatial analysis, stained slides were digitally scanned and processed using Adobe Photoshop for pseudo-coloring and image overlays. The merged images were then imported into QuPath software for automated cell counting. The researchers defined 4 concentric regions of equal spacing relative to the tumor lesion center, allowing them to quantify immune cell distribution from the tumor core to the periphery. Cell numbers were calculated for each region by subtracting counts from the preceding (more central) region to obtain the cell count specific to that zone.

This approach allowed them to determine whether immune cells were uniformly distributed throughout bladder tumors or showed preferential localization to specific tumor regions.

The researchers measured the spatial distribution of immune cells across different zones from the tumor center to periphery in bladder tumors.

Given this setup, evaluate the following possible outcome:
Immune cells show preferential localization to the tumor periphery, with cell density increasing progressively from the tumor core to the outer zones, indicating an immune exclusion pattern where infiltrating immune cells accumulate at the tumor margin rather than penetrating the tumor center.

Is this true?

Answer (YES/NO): NO